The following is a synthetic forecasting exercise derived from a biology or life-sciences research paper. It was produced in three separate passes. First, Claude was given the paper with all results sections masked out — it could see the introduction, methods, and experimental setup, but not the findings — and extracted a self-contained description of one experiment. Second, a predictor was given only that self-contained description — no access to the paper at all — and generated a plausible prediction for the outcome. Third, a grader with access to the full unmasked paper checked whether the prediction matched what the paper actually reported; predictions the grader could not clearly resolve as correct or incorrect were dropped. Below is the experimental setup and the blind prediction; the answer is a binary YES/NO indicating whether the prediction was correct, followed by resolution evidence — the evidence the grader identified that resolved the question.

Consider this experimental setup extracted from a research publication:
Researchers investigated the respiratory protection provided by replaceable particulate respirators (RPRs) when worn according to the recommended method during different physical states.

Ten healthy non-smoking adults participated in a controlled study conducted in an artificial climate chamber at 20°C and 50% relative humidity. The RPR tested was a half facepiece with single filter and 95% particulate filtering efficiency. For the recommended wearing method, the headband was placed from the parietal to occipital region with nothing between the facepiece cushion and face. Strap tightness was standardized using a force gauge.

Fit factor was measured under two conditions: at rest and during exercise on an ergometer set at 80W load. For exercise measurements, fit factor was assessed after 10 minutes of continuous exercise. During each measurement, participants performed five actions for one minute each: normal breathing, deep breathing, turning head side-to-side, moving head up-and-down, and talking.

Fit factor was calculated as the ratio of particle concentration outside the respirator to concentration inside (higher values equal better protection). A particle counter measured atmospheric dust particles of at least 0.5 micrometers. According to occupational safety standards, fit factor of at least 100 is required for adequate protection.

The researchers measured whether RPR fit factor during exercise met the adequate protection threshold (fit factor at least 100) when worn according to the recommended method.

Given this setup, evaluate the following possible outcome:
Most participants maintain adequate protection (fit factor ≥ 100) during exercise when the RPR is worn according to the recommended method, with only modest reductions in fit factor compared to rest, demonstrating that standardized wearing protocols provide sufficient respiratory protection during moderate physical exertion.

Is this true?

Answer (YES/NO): NO